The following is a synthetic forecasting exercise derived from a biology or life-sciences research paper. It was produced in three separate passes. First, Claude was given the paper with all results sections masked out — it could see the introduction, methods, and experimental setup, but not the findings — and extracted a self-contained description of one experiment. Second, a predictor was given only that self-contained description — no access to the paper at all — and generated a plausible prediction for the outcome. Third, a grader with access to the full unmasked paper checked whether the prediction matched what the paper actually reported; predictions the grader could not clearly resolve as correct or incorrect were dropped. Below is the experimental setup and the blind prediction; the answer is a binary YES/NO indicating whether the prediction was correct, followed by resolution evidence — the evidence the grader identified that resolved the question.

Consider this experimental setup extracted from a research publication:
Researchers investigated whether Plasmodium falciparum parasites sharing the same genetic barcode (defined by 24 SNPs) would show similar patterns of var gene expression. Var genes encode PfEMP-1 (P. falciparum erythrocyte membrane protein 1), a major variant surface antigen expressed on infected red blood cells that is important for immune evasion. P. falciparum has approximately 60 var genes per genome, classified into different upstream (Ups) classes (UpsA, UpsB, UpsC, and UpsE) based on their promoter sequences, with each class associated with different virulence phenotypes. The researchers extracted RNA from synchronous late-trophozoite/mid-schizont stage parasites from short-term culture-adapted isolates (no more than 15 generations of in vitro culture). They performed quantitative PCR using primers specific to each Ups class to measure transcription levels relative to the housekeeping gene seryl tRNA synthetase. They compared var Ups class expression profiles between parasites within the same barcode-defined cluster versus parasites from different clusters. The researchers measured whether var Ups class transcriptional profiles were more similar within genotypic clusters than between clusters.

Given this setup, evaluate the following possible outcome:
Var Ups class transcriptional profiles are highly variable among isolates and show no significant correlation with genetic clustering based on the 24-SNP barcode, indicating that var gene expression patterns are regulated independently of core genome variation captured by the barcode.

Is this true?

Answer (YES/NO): NO